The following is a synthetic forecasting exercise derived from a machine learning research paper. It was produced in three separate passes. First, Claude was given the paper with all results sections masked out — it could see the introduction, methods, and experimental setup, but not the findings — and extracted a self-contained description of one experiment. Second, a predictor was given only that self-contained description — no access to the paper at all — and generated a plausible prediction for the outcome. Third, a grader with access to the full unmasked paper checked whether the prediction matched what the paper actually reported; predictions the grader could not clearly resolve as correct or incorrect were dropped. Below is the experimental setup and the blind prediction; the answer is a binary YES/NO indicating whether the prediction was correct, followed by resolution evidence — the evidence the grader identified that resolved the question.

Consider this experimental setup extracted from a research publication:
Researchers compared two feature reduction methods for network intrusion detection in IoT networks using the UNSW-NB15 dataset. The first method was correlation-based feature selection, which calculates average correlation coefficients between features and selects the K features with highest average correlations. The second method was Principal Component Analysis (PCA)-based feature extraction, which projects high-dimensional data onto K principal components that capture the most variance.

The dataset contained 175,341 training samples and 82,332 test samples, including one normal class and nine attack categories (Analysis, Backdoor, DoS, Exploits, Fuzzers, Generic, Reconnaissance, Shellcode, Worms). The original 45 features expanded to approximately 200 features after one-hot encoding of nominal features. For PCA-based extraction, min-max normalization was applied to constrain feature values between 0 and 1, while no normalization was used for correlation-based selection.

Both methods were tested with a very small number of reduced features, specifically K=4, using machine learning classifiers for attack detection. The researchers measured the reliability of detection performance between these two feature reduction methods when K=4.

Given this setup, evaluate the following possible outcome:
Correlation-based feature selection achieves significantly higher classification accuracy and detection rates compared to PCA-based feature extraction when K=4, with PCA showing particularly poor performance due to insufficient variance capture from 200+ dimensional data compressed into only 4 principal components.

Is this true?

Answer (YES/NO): NO